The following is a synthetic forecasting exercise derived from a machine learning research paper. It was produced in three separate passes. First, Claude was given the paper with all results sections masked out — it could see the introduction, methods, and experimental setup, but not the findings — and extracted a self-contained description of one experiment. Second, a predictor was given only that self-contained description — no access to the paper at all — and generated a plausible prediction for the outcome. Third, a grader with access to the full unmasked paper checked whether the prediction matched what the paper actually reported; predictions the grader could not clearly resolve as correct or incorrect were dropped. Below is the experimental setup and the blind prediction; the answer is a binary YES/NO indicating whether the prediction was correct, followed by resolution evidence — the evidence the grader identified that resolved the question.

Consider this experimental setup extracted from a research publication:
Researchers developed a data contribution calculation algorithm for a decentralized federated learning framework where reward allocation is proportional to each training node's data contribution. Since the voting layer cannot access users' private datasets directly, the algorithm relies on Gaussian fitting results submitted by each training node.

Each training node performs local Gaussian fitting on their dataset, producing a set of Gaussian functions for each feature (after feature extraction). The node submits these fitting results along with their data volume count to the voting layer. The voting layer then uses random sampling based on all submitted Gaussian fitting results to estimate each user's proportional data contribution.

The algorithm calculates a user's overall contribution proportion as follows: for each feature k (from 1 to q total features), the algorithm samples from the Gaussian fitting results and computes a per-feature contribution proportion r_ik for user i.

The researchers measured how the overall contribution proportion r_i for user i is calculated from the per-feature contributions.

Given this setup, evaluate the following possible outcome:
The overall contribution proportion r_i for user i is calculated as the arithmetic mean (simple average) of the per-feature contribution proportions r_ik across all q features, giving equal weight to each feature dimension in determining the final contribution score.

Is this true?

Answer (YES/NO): YES